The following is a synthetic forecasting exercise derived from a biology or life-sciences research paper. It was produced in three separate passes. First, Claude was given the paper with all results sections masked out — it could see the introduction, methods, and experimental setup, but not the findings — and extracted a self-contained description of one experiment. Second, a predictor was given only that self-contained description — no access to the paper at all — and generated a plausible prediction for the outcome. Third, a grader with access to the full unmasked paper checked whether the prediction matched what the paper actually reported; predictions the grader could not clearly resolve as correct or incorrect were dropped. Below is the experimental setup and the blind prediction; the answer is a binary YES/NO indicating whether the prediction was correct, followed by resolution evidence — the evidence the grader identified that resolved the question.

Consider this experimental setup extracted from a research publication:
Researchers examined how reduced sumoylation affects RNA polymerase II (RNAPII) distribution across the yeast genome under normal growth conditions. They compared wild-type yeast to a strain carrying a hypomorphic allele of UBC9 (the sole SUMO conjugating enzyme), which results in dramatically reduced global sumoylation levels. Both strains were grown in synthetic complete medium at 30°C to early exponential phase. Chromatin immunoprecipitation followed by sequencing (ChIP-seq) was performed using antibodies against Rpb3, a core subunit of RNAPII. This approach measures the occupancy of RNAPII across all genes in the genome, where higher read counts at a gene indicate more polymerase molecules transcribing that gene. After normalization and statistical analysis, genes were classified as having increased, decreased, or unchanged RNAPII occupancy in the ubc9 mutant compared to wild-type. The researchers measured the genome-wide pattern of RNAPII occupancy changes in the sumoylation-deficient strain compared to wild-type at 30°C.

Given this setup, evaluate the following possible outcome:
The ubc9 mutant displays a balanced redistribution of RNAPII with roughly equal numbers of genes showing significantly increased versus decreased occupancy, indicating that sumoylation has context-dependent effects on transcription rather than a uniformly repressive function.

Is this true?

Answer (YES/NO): YES